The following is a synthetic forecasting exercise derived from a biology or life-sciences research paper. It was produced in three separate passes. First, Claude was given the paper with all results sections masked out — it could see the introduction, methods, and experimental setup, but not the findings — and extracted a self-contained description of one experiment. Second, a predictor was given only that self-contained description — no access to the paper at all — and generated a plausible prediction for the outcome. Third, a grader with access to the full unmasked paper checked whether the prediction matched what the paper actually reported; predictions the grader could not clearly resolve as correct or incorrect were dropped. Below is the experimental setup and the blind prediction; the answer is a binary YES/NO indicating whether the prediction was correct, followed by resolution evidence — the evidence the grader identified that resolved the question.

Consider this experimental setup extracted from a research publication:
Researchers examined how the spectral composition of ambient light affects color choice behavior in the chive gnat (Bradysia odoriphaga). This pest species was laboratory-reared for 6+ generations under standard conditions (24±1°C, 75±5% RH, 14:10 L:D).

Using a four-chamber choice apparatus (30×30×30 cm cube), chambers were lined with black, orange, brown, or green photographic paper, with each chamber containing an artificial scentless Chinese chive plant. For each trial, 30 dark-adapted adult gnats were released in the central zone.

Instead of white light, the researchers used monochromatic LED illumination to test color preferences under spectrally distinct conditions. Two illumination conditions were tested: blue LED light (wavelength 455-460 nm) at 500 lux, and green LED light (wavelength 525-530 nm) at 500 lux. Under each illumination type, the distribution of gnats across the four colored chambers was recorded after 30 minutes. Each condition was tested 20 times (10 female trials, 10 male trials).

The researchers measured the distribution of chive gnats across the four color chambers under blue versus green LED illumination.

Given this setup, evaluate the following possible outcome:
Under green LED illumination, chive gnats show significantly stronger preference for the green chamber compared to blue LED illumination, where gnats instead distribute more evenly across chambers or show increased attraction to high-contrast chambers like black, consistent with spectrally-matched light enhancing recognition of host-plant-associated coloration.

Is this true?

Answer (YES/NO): NO